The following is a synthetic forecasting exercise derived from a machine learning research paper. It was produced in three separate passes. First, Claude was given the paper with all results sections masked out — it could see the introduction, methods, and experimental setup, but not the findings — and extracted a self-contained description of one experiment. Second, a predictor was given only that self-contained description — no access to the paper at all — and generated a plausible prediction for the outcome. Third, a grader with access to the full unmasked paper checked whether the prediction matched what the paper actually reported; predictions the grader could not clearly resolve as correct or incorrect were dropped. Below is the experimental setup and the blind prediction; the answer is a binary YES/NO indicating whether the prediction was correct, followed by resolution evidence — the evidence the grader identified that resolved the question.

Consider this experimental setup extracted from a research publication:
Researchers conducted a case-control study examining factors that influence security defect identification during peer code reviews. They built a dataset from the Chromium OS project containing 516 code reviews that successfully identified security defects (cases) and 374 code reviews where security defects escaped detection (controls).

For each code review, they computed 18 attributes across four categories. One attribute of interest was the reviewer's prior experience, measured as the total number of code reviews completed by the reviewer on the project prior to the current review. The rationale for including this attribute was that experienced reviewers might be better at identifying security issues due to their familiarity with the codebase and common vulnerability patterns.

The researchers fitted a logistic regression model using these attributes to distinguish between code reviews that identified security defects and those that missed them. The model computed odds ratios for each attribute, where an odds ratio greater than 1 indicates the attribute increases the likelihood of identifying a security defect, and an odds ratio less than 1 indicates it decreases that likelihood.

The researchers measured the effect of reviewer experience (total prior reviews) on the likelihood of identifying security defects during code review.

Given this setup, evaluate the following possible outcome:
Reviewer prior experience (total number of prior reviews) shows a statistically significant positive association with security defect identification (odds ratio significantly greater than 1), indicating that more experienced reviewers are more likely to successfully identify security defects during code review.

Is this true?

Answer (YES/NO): NO